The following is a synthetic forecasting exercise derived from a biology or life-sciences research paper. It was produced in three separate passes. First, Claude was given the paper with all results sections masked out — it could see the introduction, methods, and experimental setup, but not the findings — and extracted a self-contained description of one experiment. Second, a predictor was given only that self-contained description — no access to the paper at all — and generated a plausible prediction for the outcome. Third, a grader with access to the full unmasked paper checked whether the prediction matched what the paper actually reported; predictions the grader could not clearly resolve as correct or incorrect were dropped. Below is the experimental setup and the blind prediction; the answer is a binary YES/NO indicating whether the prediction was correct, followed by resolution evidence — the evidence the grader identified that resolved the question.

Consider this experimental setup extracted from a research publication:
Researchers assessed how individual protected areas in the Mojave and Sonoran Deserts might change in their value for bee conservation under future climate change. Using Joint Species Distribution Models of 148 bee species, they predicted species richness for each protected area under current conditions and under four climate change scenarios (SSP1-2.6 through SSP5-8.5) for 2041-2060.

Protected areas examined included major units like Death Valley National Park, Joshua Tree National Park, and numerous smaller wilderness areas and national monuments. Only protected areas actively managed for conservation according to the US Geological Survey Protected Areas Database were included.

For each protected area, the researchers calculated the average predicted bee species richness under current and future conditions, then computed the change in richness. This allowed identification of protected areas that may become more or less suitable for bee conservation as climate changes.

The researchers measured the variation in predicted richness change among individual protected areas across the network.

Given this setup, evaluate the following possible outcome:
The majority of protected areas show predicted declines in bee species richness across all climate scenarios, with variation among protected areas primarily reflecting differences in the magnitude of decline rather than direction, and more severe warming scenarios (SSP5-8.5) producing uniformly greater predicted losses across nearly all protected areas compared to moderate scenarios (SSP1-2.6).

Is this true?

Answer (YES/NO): NO